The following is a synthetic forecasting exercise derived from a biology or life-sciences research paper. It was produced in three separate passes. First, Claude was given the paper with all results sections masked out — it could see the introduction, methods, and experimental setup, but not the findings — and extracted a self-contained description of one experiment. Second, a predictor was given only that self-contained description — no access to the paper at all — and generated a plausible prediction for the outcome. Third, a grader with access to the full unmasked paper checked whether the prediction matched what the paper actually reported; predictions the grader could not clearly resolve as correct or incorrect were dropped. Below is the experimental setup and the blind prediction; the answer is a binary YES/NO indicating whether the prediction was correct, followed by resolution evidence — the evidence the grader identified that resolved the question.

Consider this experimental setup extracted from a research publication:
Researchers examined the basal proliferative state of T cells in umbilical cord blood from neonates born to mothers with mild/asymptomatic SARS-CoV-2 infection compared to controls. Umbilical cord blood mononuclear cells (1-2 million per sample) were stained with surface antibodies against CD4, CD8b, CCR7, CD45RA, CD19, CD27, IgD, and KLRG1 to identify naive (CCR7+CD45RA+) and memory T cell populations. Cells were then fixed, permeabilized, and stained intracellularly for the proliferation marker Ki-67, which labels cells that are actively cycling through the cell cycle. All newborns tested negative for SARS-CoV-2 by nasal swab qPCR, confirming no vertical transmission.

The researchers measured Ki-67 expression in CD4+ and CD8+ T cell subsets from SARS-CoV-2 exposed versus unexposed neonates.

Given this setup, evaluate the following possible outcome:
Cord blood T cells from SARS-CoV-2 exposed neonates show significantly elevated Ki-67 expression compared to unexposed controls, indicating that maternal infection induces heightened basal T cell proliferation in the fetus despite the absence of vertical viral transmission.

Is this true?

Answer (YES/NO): YES